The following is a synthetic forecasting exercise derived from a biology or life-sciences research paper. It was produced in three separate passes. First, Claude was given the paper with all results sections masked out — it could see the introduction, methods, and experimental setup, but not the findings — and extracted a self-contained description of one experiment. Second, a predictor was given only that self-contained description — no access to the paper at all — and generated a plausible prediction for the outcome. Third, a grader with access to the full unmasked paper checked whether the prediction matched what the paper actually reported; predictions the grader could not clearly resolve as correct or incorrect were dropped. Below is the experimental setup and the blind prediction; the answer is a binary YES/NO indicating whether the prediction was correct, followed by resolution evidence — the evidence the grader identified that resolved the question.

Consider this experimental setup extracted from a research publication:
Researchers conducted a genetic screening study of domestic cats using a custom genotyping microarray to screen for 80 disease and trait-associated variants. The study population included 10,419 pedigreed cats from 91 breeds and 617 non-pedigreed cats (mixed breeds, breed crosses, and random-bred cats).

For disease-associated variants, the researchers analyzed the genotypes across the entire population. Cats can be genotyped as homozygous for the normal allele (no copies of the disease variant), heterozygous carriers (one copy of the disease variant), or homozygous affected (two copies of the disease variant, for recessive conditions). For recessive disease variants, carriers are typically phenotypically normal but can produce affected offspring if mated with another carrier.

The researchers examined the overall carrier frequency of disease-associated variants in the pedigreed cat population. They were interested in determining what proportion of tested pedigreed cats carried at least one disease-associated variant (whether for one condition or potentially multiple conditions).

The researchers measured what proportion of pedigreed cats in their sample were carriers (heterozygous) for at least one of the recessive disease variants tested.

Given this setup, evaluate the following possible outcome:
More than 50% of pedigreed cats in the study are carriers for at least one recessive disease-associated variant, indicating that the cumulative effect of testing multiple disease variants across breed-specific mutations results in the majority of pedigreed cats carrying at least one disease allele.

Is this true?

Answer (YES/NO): NO